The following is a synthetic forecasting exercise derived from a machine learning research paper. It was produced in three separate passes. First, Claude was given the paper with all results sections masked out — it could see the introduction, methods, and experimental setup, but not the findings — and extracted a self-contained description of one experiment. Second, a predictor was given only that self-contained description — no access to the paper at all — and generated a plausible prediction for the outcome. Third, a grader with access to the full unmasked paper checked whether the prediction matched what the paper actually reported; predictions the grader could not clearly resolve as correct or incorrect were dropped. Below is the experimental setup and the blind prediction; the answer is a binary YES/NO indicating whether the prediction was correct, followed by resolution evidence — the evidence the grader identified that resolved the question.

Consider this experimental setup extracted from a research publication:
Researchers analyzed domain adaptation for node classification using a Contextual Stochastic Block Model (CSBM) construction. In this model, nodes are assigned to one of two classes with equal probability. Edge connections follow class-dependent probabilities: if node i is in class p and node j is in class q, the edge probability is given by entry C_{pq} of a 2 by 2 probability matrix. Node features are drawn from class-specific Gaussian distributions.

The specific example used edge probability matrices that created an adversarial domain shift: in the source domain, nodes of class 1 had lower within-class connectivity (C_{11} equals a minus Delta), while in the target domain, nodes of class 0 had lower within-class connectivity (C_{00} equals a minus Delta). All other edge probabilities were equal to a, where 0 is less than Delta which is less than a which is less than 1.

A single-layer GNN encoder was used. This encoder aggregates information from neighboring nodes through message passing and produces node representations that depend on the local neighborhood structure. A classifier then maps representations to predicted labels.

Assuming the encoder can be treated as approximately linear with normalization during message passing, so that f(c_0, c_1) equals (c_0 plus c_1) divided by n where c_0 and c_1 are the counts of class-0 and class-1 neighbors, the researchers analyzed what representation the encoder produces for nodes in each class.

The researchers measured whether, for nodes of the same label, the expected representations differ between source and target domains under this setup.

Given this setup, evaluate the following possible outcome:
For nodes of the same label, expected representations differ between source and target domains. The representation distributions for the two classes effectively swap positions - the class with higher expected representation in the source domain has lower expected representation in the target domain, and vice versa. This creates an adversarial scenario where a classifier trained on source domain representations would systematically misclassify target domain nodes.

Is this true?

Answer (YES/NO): YES